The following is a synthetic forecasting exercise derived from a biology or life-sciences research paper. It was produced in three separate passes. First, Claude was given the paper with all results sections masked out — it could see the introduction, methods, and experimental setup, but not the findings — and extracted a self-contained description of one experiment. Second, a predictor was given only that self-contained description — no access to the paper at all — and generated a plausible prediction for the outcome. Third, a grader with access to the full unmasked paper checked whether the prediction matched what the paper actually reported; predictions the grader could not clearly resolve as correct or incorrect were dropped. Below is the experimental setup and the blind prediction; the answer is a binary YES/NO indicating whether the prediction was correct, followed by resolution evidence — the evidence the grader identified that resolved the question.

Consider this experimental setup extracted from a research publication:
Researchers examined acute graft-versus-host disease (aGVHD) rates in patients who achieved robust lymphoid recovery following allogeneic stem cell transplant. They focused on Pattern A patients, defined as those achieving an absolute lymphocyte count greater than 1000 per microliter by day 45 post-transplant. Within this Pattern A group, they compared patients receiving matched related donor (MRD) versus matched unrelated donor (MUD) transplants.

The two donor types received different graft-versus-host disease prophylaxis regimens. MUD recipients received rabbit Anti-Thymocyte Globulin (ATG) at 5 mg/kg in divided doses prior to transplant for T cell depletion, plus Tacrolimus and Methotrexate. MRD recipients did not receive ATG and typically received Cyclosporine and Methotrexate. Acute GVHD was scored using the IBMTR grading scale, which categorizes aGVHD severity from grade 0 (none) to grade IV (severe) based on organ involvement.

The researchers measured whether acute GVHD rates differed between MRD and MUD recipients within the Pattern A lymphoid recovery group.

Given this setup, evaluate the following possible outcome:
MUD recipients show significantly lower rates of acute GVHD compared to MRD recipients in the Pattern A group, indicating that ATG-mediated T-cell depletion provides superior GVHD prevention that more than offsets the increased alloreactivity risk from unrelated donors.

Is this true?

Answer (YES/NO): NO